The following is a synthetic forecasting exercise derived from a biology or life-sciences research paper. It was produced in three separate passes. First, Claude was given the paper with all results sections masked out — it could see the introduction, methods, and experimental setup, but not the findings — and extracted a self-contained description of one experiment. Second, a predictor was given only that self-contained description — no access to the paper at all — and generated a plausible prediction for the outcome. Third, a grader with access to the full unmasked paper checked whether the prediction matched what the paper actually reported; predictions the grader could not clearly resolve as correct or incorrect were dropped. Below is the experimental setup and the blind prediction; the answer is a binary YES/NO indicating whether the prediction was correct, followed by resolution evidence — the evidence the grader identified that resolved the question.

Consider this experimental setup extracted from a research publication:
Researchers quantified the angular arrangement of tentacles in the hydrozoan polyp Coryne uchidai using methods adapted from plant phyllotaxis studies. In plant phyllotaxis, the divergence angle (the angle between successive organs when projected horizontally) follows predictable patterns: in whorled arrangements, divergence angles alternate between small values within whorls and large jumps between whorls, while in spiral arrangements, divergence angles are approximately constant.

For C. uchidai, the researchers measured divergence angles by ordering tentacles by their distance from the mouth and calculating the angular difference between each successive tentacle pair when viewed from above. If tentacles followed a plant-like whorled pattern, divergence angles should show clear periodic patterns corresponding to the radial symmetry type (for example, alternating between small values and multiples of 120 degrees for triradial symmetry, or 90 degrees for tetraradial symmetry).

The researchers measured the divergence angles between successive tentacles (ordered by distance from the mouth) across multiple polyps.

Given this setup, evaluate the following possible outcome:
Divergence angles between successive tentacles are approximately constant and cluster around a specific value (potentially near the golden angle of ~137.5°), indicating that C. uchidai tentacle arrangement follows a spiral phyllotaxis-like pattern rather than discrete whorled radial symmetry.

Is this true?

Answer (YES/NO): NO